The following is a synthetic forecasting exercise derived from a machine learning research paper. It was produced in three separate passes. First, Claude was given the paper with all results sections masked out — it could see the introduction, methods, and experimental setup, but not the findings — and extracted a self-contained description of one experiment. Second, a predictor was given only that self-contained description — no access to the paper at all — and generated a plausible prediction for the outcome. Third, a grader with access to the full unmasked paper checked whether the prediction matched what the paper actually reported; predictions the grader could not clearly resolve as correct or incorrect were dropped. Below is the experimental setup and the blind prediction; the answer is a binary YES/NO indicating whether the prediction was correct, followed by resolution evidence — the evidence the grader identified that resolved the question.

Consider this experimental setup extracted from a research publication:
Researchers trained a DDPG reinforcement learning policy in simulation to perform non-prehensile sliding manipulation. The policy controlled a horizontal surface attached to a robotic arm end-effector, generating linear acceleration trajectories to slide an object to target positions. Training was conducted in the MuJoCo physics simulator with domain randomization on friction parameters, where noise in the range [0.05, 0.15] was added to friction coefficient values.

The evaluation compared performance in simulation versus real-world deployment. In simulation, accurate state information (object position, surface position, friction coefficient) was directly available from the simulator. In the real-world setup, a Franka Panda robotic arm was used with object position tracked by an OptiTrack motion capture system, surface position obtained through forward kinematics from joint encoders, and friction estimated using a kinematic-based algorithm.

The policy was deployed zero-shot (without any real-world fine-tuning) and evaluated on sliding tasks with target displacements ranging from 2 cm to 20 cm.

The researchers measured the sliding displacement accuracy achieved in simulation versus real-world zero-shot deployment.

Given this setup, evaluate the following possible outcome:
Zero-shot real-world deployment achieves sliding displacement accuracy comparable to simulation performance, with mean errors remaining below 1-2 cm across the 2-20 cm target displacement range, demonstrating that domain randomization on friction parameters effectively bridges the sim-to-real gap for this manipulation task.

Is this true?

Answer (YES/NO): NO